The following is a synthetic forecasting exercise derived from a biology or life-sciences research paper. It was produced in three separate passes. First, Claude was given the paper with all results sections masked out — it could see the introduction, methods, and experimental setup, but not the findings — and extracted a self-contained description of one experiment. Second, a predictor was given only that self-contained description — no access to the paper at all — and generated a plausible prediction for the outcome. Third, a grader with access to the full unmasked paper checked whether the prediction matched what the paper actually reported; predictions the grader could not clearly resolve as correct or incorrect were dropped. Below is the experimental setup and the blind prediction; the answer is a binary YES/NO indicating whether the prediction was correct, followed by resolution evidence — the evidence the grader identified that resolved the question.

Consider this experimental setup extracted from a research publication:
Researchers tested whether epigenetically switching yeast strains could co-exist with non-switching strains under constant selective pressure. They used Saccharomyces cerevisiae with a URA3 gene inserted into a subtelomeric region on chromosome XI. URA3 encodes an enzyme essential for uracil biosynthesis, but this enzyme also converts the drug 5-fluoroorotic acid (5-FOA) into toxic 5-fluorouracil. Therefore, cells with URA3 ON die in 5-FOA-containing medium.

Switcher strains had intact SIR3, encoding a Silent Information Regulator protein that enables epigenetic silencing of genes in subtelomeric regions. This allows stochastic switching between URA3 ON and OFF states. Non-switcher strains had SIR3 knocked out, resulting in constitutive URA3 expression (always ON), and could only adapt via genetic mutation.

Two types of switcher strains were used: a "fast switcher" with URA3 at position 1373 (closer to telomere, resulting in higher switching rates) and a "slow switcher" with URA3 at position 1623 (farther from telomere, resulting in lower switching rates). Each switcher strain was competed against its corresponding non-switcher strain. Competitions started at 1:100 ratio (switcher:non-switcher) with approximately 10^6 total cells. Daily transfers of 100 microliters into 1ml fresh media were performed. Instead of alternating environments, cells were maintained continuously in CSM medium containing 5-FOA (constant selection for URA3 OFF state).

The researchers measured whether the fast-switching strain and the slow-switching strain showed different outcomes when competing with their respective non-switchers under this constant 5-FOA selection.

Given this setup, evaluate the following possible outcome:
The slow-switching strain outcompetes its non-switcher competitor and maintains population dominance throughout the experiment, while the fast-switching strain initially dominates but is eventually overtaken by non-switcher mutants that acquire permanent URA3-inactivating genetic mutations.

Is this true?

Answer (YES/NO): NO